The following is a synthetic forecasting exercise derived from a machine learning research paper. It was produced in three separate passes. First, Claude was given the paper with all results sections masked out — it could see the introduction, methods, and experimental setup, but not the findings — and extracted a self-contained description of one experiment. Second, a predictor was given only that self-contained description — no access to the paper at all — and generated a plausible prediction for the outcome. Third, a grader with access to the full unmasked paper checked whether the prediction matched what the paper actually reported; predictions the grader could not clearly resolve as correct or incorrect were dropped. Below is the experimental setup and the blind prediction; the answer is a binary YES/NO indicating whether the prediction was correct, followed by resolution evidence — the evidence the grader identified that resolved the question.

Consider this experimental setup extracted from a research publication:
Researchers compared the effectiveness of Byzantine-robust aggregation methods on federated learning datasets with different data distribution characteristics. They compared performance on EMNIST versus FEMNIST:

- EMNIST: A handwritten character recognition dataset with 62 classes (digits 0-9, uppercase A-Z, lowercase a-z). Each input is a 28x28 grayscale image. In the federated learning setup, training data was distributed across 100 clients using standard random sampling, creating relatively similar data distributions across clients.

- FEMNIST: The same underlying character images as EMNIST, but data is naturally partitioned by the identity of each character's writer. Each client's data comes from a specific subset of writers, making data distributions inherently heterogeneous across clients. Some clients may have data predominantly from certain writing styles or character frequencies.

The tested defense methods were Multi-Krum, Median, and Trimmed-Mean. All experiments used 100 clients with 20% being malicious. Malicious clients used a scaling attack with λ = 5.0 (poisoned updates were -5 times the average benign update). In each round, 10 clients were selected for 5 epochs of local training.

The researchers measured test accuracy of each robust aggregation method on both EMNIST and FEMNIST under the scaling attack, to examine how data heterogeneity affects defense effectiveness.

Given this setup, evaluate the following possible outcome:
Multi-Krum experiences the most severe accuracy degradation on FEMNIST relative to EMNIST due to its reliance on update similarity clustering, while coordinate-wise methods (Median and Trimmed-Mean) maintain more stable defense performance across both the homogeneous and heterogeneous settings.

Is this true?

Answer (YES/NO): NO